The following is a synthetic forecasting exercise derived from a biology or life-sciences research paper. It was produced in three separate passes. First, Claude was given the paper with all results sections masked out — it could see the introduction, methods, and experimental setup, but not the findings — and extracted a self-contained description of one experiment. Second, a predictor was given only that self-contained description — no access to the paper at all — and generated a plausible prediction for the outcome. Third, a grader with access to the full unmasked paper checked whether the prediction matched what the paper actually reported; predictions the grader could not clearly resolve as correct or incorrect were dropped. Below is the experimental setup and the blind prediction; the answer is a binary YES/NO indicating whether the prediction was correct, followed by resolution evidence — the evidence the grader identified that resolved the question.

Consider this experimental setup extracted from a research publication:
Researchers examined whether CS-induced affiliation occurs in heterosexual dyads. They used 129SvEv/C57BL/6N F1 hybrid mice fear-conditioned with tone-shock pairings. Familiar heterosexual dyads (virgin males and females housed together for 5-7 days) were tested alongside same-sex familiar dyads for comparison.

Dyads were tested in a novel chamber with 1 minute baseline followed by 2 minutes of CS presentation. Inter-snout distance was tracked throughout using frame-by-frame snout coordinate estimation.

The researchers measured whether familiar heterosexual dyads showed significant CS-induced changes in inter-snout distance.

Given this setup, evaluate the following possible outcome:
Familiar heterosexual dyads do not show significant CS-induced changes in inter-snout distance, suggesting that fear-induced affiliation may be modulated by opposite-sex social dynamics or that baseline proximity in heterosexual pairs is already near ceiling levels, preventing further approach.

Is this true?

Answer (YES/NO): YES